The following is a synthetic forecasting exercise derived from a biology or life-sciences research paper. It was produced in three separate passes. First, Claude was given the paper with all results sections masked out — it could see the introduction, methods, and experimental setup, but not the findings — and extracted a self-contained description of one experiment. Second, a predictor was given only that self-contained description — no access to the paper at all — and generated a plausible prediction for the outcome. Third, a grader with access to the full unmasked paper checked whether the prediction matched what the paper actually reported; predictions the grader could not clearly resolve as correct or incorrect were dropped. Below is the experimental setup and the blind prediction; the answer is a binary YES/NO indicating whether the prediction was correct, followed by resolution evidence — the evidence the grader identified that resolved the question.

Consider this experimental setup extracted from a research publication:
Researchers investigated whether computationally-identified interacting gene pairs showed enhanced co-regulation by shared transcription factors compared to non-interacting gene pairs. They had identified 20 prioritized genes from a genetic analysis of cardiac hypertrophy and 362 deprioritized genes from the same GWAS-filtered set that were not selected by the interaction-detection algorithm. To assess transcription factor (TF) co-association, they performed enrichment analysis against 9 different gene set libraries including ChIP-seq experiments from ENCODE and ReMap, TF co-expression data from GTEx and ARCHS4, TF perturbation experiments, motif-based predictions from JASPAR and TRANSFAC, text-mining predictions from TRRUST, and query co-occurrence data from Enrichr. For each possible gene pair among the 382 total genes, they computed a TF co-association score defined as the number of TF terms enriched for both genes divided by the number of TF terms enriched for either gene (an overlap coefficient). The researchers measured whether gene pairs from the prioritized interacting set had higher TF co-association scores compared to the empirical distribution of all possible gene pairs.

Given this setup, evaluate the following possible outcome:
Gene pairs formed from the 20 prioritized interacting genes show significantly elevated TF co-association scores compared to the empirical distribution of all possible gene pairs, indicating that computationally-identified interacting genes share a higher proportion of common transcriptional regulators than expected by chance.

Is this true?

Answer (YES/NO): YES